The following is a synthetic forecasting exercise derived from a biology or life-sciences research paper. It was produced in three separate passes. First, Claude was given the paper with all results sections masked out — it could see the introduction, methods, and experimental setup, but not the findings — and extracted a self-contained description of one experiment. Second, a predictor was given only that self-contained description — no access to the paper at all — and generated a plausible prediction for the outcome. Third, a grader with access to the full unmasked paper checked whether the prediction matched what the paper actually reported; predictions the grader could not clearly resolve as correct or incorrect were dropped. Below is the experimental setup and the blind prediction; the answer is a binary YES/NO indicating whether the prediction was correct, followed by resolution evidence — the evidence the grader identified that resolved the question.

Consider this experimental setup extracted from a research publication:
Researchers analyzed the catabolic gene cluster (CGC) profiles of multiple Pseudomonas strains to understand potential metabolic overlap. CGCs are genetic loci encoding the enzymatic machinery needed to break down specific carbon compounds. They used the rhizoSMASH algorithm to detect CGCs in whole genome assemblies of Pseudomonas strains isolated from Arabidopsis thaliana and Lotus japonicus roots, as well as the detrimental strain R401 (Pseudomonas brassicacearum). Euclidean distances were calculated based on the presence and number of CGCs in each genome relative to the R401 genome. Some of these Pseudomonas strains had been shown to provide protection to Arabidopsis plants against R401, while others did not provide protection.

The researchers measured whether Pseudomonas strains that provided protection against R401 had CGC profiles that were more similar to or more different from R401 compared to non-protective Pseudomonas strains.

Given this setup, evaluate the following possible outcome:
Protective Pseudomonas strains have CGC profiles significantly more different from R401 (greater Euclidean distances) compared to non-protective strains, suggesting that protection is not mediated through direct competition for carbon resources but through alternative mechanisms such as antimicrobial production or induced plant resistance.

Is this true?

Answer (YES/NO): NO